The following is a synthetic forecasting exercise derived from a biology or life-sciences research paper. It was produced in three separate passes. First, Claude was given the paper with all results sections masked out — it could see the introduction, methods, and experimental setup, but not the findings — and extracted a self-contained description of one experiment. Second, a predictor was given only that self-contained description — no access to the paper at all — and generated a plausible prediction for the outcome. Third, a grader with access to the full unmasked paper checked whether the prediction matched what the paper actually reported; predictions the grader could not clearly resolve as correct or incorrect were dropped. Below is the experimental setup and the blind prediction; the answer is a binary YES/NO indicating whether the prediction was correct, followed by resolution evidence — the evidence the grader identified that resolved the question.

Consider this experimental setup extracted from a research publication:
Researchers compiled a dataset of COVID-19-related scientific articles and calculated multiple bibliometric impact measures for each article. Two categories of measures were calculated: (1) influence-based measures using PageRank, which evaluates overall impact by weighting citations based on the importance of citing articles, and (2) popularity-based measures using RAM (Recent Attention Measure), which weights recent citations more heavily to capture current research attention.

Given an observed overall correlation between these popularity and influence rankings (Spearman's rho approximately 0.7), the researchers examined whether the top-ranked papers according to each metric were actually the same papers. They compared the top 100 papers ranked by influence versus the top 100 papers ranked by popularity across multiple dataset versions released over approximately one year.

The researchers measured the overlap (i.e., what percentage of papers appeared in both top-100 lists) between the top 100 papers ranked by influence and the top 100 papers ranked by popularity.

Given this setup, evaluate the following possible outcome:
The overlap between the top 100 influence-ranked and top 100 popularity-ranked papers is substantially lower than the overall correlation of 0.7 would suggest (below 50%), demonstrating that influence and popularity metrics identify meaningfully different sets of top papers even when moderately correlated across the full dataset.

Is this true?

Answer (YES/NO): YES